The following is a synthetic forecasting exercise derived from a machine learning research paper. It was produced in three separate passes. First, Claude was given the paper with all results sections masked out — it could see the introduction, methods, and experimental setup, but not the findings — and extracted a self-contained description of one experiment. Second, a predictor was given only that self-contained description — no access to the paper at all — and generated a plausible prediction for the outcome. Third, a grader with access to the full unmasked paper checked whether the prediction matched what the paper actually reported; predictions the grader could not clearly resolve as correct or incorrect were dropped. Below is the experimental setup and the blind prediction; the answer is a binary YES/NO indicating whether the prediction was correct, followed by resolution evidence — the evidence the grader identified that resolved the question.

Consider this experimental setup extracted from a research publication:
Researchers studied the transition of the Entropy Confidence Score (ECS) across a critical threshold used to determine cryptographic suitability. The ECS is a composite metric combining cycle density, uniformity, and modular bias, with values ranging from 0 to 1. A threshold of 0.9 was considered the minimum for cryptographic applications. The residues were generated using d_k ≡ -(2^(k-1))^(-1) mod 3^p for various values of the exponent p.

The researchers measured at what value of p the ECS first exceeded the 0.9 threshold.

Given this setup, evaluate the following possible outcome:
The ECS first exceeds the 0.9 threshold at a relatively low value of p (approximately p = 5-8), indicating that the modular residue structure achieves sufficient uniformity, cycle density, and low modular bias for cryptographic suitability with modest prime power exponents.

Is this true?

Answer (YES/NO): YES